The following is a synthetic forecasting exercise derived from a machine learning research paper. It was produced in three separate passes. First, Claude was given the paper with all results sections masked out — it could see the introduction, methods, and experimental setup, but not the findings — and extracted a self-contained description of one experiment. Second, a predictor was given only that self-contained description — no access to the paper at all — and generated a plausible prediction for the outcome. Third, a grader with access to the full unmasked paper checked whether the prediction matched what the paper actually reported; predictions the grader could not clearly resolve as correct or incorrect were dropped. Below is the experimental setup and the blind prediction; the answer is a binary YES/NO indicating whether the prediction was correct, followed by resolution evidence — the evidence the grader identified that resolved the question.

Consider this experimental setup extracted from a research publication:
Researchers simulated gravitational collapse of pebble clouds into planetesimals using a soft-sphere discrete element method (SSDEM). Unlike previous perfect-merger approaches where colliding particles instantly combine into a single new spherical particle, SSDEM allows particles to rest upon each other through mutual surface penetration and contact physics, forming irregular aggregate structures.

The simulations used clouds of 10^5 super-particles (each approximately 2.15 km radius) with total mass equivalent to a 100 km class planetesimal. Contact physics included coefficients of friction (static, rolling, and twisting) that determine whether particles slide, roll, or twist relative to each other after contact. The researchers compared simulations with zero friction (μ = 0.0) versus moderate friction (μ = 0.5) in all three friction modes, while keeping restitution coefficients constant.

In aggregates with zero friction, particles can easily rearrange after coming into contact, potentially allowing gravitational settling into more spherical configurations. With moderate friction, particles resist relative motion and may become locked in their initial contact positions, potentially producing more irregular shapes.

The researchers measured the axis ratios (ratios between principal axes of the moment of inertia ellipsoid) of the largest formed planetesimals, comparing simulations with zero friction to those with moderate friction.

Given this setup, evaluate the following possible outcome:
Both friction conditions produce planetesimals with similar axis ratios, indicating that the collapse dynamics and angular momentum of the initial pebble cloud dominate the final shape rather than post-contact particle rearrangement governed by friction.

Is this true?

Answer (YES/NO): YES